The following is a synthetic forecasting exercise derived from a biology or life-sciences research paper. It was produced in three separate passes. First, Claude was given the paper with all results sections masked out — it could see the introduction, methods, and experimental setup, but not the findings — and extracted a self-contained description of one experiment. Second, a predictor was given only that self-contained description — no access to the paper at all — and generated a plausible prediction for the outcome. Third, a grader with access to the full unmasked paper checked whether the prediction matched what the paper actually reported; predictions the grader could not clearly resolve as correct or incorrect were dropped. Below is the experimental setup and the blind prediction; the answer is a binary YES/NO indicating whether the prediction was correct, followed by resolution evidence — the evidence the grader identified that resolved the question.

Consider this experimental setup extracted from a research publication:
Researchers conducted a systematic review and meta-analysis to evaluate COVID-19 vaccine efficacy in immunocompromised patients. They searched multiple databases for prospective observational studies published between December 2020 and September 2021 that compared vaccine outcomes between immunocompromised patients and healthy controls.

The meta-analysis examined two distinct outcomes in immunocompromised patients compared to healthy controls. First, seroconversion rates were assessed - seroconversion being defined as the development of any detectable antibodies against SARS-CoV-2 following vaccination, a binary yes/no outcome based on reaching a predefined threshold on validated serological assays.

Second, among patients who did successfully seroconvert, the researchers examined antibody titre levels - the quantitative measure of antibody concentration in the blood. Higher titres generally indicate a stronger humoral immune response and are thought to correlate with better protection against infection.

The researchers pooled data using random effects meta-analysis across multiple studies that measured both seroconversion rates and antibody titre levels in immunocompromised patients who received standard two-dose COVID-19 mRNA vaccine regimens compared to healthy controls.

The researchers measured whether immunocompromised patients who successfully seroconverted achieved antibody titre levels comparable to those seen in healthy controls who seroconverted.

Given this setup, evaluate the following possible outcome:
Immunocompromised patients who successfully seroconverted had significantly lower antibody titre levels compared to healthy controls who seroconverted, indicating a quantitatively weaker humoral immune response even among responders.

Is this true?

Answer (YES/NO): YES